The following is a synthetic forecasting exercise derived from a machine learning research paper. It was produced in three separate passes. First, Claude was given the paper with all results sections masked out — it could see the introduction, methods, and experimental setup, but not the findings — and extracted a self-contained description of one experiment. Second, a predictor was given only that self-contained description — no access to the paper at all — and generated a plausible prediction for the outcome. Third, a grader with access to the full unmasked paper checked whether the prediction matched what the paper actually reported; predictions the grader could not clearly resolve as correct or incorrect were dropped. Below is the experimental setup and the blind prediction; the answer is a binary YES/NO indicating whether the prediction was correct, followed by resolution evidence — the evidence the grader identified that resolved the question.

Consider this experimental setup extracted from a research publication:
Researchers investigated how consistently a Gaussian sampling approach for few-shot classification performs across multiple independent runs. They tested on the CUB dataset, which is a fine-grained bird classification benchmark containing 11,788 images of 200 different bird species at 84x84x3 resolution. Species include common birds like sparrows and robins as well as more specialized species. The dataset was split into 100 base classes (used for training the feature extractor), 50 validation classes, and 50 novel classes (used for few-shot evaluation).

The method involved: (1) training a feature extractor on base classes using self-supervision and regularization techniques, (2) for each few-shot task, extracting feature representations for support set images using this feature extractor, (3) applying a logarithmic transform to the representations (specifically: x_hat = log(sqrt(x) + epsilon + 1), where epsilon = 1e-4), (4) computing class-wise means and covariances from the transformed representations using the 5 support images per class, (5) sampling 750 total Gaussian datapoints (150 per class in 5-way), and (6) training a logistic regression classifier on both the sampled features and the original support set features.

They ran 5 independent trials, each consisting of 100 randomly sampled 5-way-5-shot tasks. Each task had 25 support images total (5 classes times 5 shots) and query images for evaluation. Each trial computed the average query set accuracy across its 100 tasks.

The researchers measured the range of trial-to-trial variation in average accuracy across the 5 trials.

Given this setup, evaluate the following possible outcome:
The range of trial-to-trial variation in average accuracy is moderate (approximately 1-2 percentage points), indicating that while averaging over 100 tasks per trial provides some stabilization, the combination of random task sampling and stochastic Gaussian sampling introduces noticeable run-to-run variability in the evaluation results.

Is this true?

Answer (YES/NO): YES